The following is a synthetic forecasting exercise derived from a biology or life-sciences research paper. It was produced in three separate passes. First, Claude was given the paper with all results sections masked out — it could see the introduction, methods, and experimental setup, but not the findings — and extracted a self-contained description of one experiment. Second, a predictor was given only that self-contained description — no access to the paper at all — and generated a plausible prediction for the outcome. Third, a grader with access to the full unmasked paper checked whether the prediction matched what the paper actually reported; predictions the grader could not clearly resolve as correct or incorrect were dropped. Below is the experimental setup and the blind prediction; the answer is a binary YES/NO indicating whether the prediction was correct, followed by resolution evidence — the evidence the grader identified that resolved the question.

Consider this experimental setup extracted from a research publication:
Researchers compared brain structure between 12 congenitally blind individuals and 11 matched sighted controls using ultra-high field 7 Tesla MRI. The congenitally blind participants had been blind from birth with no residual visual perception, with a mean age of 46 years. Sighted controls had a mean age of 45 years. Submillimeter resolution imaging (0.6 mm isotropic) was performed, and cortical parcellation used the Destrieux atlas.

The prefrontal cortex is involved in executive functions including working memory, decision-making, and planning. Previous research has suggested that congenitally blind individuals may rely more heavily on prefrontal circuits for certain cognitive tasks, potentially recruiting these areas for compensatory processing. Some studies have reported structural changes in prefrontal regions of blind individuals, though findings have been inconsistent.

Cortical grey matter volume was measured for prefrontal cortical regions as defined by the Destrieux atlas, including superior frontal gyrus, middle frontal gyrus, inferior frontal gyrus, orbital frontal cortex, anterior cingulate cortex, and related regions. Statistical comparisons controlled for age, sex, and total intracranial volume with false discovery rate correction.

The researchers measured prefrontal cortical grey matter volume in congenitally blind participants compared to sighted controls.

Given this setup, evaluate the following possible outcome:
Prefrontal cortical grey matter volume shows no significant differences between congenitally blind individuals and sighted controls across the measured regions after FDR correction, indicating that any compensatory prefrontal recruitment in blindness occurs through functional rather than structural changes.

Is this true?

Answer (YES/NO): NO